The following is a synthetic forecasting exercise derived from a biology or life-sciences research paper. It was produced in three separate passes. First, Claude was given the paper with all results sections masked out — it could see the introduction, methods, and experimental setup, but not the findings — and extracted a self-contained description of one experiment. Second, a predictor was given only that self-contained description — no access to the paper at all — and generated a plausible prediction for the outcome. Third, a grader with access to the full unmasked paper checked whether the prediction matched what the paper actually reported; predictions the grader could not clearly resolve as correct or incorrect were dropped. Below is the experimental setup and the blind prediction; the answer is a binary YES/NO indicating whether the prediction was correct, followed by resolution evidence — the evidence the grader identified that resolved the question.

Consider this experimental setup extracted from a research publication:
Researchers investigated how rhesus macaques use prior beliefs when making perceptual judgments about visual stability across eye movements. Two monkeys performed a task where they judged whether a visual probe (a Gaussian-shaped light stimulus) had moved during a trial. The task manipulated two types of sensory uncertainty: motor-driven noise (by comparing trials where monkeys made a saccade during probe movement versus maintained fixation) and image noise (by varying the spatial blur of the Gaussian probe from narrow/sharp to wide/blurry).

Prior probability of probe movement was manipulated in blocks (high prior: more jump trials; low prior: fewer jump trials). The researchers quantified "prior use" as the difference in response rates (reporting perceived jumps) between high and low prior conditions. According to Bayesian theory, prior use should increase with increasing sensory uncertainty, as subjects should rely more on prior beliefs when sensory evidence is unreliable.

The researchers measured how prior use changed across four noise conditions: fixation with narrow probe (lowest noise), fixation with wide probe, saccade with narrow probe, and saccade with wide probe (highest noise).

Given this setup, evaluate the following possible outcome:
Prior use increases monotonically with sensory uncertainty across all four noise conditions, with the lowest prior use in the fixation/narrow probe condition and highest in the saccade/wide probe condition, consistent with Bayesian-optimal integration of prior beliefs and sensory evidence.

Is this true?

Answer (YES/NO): NO